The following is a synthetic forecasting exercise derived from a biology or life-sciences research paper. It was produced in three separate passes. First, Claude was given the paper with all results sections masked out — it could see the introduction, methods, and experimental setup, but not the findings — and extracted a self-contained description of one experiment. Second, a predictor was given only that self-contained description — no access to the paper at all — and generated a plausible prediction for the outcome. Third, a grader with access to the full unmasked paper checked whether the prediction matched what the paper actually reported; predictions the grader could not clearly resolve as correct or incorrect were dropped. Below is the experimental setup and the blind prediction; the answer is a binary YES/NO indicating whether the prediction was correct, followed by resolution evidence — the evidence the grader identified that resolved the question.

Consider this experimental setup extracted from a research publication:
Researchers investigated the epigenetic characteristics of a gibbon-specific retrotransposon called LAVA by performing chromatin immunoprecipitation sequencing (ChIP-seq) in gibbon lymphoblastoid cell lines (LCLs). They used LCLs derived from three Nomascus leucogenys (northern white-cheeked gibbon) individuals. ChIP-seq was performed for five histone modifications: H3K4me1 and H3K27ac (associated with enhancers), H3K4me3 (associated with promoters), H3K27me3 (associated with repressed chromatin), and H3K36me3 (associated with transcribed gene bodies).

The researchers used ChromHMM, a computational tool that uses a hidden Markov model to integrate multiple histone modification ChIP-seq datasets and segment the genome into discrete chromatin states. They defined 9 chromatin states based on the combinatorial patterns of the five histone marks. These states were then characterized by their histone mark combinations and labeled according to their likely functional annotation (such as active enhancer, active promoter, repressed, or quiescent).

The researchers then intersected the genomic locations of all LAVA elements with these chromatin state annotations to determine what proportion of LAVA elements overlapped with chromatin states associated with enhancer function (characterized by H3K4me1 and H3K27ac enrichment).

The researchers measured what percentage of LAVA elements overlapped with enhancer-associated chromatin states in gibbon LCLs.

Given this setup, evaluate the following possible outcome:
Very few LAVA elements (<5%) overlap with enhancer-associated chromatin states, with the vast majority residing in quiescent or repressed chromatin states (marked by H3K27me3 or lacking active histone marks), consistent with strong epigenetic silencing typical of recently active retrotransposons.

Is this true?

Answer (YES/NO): NO